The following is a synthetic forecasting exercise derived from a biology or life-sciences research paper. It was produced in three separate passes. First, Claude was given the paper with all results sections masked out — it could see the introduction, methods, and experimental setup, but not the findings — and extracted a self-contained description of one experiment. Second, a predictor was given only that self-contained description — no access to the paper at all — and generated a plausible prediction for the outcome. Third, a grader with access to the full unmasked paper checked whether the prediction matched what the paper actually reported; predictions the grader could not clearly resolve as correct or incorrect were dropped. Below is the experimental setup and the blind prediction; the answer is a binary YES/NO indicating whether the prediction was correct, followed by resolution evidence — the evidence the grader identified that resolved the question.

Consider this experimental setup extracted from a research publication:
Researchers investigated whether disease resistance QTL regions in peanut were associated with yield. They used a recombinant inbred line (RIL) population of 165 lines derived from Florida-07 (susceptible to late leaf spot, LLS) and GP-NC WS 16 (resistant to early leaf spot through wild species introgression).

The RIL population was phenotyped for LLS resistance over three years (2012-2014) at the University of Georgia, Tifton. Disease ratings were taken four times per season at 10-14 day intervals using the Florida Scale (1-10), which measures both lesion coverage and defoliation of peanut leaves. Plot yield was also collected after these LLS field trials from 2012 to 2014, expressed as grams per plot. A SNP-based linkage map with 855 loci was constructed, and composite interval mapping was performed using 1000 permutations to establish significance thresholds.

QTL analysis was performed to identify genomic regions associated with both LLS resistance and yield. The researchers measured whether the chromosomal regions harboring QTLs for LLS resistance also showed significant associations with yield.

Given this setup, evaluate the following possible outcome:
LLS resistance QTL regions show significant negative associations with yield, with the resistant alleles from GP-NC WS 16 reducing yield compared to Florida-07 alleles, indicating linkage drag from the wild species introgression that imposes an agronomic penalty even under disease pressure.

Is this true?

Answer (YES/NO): NO